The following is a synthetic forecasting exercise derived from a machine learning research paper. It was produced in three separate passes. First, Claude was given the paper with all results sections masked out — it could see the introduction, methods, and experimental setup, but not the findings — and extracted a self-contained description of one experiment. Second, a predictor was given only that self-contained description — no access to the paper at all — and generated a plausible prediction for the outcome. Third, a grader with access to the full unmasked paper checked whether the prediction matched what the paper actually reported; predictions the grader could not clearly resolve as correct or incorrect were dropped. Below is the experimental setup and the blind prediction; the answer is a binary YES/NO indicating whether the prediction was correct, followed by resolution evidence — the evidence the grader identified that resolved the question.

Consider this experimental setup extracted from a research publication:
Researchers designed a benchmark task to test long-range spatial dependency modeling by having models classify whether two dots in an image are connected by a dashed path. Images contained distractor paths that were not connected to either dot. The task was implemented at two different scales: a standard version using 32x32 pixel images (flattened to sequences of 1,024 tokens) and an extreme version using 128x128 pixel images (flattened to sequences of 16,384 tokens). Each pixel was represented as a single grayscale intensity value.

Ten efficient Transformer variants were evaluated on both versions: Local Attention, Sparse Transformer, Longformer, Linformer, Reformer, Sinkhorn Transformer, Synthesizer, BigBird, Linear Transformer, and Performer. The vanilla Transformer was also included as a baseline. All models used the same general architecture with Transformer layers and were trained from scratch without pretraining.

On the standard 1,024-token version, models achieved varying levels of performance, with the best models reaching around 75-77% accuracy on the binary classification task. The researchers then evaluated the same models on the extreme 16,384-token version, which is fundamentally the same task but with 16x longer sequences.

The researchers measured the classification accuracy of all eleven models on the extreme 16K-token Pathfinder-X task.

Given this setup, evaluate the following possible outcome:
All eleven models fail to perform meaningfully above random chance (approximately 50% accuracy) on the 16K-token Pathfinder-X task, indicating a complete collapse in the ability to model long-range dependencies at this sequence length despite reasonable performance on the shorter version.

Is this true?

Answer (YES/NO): YES